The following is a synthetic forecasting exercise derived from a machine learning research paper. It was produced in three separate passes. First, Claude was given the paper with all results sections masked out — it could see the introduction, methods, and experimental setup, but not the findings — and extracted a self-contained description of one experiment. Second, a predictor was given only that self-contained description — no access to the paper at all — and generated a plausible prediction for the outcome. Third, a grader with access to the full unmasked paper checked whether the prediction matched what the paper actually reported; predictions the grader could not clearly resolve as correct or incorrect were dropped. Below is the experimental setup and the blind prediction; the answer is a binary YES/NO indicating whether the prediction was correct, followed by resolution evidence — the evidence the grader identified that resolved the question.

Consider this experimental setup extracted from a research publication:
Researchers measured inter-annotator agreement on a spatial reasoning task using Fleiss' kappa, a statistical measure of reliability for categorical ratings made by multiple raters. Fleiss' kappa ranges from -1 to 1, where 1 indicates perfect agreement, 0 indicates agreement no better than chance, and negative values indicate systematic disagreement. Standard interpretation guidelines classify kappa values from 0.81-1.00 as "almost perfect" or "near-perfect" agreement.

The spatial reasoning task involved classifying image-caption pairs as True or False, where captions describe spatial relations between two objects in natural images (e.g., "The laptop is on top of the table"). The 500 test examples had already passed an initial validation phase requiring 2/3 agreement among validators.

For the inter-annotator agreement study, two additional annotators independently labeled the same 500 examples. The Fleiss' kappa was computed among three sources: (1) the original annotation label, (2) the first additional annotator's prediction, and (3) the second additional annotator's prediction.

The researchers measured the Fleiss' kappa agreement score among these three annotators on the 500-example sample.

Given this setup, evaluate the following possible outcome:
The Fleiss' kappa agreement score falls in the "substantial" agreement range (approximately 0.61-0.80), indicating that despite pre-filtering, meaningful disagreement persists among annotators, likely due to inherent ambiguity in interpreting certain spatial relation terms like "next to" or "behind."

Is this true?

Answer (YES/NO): NO